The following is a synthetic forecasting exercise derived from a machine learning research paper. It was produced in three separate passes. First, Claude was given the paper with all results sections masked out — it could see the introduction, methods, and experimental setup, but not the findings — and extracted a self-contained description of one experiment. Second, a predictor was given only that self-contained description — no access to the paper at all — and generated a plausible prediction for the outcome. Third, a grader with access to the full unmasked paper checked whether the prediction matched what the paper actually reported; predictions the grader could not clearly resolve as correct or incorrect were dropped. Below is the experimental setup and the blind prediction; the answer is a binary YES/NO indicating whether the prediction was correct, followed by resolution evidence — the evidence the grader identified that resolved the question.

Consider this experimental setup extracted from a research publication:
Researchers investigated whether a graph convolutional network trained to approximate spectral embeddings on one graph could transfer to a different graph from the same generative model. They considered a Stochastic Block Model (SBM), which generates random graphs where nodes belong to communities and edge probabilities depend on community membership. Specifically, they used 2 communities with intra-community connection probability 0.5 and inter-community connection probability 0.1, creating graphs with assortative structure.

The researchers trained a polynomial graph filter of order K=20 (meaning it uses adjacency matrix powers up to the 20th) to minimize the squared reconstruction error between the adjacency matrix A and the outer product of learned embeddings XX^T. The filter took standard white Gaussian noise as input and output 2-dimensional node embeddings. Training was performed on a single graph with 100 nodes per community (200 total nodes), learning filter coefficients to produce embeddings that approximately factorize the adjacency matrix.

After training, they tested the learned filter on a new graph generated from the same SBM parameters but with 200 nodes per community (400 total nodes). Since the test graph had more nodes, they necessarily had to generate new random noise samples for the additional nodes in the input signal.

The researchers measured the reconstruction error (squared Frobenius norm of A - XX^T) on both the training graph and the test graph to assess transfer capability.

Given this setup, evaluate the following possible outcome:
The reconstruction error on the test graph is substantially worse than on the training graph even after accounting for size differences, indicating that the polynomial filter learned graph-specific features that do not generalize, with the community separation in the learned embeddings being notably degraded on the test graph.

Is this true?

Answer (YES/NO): YES